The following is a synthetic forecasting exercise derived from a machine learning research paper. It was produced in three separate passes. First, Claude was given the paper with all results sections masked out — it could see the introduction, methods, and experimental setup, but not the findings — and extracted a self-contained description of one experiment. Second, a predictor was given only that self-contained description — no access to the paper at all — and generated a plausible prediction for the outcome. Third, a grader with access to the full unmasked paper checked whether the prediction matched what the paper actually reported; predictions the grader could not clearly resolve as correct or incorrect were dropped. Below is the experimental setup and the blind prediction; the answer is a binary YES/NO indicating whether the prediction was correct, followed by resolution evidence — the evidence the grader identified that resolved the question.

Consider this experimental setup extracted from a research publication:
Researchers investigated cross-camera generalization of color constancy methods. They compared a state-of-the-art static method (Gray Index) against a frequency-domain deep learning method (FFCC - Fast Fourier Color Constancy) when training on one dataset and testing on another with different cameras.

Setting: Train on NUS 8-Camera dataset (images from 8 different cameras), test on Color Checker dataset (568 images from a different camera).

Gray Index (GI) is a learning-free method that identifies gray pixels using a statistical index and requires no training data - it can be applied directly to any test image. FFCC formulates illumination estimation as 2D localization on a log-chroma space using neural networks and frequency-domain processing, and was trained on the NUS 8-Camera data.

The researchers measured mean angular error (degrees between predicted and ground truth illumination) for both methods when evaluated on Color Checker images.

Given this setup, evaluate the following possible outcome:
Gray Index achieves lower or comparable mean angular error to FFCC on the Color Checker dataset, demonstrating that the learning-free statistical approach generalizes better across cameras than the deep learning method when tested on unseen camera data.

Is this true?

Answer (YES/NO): YES